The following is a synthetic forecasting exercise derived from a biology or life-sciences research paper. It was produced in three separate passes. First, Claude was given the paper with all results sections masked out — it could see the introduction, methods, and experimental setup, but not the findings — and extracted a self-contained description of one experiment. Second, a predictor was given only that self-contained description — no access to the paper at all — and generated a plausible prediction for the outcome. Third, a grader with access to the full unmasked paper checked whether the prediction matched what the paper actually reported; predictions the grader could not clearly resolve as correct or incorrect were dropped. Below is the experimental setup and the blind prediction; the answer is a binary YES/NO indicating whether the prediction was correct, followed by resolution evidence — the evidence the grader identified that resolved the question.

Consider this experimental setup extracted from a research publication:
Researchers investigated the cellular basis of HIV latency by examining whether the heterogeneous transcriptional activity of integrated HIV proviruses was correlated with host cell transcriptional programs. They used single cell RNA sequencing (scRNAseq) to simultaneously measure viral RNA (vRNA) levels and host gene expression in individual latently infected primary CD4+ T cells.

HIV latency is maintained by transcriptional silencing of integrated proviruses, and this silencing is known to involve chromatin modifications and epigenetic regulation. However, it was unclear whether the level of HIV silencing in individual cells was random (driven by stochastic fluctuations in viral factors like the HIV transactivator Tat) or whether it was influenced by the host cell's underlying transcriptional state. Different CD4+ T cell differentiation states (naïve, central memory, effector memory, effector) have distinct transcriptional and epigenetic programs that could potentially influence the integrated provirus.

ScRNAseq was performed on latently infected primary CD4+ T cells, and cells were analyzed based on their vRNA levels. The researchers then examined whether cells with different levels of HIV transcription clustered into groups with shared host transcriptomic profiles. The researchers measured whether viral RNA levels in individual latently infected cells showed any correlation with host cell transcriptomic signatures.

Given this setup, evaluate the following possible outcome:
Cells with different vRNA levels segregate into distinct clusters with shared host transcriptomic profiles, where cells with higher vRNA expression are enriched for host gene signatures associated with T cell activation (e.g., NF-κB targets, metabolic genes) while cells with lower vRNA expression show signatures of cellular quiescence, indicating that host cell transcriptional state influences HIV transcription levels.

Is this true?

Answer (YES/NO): YES